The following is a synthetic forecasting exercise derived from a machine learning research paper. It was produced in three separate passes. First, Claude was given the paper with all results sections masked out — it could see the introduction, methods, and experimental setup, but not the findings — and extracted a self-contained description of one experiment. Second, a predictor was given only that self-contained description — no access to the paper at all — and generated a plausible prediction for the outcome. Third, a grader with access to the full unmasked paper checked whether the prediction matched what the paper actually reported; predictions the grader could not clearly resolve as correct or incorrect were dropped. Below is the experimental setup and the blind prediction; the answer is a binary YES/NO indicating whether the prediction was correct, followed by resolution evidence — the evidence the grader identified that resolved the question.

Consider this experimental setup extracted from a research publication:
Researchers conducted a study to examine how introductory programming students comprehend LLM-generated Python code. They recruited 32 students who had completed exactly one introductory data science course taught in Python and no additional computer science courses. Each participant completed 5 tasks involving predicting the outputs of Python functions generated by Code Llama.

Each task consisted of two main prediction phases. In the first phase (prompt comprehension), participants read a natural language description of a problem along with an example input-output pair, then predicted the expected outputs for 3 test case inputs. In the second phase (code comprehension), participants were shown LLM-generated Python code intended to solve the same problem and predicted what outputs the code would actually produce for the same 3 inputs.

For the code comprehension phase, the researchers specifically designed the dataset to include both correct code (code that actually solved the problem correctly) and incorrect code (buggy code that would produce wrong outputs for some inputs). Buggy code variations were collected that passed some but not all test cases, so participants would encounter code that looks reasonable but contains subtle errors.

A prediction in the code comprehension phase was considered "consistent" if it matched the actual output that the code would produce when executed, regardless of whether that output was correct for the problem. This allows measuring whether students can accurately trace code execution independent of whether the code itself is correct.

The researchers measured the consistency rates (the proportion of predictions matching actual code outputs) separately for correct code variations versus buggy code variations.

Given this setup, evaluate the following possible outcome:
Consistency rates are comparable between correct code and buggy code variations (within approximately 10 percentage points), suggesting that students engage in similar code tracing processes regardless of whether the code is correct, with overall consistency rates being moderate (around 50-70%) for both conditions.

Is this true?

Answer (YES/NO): NO